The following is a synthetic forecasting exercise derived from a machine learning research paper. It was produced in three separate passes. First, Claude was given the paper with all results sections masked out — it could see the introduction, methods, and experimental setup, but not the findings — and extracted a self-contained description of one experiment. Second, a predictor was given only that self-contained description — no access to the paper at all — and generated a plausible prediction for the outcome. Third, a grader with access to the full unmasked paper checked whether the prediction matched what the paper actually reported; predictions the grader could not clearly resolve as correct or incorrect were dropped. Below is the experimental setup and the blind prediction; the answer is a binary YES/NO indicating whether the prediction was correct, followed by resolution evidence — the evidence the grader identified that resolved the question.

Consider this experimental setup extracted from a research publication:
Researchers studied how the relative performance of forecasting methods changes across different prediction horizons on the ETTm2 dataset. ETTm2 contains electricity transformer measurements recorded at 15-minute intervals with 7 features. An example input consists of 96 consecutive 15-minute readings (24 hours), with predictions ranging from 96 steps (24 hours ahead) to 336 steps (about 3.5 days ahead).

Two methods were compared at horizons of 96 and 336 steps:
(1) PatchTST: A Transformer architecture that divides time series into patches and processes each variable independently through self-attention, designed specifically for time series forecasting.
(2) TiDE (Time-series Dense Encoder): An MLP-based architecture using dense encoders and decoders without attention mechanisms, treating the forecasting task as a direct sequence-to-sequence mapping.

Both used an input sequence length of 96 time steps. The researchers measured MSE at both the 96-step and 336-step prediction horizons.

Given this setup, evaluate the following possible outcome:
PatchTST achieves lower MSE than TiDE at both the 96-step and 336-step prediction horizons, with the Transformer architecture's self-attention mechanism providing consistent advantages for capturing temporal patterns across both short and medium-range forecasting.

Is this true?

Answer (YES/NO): NO